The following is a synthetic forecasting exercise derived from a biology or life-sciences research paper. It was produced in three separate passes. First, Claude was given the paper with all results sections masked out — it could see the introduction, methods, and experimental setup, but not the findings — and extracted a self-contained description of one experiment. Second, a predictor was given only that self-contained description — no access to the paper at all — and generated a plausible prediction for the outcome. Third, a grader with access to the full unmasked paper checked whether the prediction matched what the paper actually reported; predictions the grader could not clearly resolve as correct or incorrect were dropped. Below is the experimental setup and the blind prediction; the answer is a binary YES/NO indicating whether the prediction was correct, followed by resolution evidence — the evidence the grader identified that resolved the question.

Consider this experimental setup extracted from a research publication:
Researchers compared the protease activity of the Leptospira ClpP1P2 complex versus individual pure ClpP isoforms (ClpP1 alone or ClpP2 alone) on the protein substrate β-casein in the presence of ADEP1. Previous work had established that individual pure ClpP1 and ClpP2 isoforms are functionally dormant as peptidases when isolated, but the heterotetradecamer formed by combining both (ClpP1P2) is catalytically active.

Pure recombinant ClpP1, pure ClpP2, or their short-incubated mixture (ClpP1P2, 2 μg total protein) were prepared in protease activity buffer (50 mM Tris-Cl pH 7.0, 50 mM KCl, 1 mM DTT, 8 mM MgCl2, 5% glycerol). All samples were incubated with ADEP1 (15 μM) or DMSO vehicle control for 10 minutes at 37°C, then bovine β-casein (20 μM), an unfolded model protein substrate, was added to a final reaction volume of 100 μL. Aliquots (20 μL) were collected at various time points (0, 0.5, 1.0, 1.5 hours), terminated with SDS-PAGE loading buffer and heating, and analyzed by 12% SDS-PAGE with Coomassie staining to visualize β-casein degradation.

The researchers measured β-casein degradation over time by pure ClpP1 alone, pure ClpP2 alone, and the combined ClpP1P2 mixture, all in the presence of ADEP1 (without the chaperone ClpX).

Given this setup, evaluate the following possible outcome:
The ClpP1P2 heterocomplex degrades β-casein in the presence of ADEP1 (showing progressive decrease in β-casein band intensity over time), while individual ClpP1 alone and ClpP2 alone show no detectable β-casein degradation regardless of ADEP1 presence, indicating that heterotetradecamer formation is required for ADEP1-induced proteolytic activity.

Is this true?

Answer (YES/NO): YES